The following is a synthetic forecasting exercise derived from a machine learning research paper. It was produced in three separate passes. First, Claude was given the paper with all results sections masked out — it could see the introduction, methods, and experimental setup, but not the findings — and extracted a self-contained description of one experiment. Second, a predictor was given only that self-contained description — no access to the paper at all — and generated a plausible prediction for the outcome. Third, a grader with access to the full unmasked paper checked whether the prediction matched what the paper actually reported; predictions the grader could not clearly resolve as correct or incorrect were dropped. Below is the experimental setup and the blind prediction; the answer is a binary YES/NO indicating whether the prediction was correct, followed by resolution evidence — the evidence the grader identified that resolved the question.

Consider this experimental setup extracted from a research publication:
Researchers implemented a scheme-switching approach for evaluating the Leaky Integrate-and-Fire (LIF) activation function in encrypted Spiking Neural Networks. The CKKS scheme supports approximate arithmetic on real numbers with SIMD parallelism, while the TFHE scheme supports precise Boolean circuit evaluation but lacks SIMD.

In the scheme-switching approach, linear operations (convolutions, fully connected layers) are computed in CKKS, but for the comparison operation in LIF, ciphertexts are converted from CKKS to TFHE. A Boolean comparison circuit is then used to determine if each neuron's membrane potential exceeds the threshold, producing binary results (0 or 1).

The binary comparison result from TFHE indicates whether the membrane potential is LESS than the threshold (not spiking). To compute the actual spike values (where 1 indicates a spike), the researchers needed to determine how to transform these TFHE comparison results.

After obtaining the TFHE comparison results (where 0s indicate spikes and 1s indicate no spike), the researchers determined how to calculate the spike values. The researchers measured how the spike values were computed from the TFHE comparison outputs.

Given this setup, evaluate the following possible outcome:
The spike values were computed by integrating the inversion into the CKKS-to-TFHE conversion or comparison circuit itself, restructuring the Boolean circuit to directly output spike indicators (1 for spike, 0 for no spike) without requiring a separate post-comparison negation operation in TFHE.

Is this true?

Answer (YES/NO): NO